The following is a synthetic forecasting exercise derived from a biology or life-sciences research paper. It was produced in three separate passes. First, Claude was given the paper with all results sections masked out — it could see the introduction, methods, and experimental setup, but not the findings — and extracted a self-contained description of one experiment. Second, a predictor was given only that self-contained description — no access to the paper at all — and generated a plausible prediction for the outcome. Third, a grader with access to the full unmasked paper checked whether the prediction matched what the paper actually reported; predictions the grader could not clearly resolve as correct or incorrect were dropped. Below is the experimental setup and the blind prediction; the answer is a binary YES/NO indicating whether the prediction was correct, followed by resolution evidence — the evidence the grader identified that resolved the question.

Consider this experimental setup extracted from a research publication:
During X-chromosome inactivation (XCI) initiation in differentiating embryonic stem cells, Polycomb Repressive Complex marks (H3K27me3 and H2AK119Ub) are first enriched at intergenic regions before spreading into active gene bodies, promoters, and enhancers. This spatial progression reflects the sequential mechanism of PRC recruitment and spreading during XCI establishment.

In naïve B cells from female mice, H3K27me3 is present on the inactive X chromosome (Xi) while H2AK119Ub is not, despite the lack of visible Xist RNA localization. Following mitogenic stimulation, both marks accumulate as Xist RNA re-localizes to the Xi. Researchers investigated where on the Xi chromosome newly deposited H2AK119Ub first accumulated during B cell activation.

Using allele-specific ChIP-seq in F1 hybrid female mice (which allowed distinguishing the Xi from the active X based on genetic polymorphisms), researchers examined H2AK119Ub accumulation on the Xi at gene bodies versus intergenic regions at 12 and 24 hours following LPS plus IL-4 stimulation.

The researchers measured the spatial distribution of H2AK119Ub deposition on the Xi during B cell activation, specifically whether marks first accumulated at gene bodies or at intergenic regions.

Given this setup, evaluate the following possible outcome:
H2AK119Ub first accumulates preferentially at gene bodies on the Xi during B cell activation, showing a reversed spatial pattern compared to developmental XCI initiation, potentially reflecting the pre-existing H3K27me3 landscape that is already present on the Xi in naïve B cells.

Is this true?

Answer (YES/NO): NO